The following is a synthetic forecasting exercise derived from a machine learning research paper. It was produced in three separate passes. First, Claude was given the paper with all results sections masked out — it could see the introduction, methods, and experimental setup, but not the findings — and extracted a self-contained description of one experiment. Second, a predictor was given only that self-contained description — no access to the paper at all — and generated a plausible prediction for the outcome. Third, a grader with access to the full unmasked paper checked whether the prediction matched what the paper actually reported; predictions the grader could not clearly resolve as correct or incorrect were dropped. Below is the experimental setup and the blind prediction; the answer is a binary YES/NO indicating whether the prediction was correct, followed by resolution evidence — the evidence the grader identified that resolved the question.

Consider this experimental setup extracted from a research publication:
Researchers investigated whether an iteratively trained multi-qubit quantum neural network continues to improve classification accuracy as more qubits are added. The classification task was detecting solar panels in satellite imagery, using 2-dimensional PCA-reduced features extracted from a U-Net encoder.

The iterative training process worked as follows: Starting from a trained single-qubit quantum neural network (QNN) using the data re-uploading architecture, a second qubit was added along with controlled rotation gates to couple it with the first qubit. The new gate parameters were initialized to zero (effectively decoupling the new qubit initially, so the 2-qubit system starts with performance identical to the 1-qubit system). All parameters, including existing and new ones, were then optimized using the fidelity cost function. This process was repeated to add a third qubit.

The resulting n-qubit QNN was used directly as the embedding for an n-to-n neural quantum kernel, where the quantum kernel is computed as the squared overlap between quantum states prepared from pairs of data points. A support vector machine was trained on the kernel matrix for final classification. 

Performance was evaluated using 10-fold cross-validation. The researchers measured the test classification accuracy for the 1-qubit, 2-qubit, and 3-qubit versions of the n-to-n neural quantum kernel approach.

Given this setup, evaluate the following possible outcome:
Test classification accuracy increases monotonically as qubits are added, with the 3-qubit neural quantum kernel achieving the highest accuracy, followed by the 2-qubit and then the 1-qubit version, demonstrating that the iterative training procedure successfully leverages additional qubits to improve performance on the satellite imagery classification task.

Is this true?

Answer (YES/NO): YES